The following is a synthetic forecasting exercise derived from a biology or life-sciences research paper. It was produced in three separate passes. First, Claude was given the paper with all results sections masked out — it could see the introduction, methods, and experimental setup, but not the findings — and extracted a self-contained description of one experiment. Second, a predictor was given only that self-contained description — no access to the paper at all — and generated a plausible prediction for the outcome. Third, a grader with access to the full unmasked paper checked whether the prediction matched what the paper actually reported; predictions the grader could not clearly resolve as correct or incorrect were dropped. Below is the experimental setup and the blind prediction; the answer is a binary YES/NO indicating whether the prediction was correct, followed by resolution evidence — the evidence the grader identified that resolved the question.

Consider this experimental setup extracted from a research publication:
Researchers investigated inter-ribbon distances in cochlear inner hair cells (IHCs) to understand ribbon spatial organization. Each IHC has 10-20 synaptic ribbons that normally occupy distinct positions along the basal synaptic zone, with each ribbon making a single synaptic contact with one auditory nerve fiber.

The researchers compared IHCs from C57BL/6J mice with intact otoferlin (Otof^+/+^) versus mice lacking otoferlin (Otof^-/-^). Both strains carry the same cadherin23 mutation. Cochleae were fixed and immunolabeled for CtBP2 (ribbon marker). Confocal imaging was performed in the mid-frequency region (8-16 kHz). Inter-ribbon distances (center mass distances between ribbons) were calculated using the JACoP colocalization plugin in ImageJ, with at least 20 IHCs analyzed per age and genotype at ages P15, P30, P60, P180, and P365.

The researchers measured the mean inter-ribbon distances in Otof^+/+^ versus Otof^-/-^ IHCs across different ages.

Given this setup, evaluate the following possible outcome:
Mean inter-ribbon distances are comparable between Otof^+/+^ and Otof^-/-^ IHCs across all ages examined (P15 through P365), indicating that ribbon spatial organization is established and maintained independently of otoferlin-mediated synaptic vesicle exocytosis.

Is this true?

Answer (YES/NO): NO